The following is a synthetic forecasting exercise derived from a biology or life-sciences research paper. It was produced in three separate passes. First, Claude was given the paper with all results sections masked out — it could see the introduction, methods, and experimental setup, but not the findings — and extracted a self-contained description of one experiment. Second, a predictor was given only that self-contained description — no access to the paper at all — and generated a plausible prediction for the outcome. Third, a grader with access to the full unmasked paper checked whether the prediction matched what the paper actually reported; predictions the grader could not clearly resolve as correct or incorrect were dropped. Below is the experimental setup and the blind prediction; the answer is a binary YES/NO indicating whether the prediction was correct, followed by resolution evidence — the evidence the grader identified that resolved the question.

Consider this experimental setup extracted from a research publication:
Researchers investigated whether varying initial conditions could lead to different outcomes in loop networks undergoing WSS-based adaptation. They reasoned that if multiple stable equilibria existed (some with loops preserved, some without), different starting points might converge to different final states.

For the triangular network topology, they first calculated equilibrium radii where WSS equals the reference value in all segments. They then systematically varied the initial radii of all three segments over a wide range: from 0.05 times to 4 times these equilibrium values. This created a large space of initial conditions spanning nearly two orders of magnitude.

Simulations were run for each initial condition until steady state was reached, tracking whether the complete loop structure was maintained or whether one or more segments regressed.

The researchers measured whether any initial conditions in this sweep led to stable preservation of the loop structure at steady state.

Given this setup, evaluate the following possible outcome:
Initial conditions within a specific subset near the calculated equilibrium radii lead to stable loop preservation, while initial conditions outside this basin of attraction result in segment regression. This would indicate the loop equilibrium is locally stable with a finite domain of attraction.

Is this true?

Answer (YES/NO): NO